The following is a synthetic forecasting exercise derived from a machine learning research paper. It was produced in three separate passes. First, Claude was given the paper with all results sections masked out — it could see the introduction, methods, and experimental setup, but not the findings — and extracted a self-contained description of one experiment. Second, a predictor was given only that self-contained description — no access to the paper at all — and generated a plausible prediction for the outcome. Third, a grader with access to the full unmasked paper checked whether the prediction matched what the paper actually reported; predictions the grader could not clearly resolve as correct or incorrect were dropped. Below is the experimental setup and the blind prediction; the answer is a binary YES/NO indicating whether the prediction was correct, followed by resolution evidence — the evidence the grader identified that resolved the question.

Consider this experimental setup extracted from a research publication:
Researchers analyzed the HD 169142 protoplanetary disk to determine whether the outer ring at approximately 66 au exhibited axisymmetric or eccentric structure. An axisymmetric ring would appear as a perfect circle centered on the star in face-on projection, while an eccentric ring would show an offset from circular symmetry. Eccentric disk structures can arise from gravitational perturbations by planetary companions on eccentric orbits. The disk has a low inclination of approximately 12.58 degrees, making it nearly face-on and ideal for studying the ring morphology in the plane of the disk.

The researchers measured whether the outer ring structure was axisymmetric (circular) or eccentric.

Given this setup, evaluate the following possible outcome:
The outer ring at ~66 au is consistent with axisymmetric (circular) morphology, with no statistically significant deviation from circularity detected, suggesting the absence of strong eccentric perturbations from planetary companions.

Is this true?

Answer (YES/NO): NO